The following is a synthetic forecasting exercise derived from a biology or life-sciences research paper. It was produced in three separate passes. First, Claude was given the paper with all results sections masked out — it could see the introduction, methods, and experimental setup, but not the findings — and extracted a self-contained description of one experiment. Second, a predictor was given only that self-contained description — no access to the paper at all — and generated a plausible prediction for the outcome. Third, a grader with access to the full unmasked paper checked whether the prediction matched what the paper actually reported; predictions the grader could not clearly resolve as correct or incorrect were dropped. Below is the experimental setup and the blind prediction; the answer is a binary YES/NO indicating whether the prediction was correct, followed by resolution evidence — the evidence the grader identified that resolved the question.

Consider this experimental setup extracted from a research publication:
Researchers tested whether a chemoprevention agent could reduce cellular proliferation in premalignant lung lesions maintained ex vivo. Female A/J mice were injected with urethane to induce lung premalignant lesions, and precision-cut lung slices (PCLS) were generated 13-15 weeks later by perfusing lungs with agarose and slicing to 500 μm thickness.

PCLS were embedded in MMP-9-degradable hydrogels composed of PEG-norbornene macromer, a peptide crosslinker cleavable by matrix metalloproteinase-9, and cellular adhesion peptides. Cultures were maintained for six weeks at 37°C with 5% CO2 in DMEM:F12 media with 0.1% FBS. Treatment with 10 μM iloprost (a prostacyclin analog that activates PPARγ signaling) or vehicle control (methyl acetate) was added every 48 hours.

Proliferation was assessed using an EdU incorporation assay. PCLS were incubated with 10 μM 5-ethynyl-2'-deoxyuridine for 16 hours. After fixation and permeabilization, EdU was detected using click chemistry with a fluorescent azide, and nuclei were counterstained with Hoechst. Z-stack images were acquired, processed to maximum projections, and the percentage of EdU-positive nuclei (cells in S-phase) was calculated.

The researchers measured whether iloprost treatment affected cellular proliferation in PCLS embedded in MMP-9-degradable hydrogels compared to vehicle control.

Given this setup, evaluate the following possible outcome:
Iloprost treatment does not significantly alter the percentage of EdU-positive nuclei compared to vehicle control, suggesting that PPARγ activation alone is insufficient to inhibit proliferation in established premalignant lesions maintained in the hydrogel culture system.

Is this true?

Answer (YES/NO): NO